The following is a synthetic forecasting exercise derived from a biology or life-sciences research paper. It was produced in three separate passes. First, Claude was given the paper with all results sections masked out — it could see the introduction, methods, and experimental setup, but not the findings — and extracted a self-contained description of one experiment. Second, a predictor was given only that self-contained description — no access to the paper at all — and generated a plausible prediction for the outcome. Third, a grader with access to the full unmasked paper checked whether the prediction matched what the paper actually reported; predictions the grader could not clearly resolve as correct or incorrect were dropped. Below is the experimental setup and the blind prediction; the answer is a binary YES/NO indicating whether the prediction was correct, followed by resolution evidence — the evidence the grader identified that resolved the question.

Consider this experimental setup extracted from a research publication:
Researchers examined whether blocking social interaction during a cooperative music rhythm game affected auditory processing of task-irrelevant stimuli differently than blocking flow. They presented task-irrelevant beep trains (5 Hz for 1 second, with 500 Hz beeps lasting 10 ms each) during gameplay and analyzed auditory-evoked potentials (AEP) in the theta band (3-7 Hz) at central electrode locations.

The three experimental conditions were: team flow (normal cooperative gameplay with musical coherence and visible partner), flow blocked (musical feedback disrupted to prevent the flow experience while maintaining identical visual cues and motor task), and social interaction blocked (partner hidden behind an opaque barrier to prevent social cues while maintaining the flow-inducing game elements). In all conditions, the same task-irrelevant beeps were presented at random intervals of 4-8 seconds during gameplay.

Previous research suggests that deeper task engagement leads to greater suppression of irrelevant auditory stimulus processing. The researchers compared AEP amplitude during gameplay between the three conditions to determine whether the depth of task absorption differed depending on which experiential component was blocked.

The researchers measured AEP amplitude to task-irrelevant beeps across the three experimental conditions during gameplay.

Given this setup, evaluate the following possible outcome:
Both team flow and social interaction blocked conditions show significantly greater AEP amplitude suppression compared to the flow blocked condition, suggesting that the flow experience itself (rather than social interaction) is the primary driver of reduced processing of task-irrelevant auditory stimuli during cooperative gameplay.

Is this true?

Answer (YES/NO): YES